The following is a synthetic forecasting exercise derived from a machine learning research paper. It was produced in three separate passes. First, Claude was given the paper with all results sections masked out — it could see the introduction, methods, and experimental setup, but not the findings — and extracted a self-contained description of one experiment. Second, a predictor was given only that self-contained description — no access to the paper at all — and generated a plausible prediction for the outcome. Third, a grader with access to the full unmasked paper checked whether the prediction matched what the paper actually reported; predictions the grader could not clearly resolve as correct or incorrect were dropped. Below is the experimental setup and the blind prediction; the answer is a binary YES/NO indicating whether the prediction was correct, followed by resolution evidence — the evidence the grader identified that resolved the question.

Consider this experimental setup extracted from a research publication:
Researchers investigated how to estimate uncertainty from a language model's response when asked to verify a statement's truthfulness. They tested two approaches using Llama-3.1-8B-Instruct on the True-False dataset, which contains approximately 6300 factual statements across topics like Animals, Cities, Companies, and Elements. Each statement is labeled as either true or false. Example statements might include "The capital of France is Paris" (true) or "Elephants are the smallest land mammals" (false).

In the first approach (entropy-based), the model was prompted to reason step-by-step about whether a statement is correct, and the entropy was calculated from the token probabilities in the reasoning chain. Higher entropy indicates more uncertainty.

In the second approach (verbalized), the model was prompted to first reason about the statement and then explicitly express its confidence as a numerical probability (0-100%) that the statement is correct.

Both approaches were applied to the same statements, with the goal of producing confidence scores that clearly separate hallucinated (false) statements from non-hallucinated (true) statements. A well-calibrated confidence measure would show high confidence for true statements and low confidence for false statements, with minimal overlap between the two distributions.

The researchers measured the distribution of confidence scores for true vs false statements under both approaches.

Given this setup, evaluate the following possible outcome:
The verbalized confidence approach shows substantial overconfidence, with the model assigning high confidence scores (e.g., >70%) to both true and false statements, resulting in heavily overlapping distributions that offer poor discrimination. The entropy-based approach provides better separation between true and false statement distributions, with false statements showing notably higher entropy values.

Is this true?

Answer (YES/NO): NO